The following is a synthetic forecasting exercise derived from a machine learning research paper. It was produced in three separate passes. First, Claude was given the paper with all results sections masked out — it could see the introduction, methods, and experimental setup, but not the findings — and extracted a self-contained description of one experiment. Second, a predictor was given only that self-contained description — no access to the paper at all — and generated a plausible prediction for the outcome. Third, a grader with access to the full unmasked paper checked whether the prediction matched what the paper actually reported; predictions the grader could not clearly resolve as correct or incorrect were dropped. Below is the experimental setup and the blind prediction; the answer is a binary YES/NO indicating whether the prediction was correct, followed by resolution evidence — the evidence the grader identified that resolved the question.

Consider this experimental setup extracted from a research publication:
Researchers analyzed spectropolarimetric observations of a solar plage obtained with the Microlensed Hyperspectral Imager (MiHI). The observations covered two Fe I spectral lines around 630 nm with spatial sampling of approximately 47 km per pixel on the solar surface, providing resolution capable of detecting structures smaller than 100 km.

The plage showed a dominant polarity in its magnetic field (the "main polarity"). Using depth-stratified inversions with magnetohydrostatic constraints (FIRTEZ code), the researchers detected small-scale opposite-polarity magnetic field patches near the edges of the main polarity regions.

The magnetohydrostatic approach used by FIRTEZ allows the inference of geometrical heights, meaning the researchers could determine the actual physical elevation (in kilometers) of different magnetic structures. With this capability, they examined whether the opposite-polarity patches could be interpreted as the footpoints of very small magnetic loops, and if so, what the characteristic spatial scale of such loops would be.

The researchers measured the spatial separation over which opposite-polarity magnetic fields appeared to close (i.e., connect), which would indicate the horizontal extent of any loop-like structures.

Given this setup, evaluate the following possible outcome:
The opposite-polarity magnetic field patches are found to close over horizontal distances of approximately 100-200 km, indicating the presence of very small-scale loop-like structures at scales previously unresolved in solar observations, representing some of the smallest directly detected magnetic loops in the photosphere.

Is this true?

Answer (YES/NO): NO